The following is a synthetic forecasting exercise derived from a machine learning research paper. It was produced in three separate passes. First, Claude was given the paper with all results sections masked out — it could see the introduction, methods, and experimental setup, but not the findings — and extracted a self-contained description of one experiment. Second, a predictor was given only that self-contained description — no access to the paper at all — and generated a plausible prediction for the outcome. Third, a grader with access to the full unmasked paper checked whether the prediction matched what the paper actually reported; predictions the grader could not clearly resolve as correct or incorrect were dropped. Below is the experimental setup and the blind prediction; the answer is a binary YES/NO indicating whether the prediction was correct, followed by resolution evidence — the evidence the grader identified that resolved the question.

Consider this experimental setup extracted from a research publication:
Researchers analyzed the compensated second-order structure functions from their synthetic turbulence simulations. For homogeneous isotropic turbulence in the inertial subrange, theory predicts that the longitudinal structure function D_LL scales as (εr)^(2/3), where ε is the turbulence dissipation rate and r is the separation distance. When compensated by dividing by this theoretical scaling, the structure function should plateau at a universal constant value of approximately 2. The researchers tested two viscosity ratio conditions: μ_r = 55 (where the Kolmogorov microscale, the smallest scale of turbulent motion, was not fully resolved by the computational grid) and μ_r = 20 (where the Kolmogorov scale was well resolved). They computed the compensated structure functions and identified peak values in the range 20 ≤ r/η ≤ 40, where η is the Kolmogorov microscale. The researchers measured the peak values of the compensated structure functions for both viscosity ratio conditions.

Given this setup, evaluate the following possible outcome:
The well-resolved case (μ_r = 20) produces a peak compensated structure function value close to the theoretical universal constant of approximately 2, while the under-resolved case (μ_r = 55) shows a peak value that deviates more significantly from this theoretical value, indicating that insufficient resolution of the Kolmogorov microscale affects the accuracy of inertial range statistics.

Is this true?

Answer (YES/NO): YES